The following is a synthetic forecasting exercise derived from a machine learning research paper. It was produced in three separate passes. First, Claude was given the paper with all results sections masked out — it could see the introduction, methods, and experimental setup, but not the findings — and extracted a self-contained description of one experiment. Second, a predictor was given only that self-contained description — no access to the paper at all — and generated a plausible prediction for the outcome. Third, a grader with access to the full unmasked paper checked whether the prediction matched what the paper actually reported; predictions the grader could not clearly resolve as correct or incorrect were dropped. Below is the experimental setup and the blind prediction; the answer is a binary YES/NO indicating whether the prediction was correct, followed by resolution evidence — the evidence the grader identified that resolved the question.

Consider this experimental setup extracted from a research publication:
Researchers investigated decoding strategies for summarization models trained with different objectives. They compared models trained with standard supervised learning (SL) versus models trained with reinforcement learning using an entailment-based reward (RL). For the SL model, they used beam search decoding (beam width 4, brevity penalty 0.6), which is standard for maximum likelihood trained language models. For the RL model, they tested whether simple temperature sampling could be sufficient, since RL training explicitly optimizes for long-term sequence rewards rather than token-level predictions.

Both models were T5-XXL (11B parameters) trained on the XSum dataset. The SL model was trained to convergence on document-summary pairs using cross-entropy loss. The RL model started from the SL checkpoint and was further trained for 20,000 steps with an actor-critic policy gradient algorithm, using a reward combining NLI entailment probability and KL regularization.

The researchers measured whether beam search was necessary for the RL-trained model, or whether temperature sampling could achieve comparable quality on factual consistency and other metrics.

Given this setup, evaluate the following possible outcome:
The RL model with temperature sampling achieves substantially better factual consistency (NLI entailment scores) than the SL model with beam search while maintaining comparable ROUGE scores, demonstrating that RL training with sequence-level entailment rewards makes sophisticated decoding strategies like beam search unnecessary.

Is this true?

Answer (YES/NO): YES